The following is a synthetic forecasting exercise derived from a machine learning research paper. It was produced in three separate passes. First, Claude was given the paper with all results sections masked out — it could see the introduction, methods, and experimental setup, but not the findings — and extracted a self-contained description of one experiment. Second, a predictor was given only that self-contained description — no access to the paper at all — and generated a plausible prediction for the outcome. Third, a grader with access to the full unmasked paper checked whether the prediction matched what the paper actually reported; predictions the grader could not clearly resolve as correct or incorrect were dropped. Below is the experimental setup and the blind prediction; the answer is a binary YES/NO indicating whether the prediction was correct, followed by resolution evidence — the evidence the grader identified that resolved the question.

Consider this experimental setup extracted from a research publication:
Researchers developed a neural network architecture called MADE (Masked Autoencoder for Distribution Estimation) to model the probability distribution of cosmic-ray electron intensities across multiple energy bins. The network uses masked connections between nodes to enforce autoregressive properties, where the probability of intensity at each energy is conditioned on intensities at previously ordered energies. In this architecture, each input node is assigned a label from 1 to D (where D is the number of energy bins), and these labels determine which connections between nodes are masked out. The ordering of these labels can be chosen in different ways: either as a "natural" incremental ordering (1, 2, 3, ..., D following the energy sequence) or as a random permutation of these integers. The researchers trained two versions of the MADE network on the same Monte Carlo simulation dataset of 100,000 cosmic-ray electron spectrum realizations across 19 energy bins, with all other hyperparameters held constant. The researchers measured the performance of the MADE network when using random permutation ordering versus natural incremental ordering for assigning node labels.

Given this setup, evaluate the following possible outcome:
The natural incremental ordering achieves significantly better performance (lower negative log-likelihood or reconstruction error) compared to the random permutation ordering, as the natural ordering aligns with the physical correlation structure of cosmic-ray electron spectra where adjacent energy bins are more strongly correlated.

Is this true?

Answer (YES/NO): NO